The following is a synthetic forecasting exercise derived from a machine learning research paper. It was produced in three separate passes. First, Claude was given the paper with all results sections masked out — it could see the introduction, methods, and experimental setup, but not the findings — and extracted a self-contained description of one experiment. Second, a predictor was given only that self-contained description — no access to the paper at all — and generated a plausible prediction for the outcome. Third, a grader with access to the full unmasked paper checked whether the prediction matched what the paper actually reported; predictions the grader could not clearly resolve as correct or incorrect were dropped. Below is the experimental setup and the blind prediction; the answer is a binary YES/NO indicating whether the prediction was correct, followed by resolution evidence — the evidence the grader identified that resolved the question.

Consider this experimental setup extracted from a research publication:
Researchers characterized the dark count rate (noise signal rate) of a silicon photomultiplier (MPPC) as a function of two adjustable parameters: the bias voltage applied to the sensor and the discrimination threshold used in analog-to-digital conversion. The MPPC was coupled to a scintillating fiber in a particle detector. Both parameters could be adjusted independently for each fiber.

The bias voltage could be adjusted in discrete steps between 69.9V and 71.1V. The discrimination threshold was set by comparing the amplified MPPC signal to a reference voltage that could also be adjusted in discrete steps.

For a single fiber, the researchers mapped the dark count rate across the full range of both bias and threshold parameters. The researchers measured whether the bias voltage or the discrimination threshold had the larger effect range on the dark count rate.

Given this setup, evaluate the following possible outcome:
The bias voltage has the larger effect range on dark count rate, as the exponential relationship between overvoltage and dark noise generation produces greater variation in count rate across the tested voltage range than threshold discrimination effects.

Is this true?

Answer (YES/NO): YES